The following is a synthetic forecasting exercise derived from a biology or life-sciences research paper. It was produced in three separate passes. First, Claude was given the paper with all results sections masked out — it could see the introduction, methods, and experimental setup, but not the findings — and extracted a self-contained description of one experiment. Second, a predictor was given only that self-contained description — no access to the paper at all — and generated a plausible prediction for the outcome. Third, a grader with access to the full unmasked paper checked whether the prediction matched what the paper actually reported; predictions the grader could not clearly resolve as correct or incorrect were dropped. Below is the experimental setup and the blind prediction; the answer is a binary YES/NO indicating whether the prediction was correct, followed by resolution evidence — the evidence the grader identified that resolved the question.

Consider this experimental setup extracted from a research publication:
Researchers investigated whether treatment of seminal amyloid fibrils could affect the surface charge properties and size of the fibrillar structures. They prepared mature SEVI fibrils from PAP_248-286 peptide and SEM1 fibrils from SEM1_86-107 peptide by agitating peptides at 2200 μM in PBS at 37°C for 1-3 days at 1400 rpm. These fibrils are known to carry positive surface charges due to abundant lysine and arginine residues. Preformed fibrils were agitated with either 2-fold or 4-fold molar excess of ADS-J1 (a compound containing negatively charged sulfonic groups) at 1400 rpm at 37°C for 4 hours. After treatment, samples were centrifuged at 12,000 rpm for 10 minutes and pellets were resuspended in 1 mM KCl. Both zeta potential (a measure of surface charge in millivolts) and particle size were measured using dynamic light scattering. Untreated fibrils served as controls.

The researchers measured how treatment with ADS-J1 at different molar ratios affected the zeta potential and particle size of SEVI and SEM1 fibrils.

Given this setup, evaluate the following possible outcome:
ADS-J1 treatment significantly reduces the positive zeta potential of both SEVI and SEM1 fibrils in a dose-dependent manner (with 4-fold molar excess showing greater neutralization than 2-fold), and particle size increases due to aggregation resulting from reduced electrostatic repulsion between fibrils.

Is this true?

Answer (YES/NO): NO